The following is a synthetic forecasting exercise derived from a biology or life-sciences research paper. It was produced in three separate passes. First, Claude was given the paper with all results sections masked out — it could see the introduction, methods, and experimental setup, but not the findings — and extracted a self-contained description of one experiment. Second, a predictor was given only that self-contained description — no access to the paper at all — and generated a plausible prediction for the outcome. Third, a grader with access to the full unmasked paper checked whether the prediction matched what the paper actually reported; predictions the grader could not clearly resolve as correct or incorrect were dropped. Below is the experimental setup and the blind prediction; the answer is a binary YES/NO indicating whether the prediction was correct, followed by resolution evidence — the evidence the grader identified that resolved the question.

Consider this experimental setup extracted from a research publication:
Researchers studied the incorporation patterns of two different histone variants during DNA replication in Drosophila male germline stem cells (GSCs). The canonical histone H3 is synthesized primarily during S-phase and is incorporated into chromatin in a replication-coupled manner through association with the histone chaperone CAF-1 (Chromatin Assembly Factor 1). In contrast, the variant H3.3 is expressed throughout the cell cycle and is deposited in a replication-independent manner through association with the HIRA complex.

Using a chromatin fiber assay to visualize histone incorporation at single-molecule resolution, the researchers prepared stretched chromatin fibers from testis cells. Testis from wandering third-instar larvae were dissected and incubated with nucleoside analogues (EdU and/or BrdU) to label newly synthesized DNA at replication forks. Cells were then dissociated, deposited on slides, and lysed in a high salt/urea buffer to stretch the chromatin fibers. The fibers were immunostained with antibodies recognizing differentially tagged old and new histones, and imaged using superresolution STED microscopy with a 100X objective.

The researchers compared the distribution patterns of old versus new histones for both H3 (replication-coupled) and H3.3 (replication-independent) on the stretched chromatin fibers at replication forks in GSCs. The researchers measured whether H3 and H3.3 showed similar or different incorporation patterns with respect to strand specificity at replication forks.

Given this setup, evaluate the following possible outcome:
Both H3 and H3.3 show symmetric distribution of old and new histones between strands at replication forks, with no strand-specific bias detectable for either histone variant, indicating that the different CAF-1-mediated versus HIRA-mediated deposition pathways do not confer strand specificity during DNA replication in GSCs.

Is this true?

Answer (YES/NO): NO